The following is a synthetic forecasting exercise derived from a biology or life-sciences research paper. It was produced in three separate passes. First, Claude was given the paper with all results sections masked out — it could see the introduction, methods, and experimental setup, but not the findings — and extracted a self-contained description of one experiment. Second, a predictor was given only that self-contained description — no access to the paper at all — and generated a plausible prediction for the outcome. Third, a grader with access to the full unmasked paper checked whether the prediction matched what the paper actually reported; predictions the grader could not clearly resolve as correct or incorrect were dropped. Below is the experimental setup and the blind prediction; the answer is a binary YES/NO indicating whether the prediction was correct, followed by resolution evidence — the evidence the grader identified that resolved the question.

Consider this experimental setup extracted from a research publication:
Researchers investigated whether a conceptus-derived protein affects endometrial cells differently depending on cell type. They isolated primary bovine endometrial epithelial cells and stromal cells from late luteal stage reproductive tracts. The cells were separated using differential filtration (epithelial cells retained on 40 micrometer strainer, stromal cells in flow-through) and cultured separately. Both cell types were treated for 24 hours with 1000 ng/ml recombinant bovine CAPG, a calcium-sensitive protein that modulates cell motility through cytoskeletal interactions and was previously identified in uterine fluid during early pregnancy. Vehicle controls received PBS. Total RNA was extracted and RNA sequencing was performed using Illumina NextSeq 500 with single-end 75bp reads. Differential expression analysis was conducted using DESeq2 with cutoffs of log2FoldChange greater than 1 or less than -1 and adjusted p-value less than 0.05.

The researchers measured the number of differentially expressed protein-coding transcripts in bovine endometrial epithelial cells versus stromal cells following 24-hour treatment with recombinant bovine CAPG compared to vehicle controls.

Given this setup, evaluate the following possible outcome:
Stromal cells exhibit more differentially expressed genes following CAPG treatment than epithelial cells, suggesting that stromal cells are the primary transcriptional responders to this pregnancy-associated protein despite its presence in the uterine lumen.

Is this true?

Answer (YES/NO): NO